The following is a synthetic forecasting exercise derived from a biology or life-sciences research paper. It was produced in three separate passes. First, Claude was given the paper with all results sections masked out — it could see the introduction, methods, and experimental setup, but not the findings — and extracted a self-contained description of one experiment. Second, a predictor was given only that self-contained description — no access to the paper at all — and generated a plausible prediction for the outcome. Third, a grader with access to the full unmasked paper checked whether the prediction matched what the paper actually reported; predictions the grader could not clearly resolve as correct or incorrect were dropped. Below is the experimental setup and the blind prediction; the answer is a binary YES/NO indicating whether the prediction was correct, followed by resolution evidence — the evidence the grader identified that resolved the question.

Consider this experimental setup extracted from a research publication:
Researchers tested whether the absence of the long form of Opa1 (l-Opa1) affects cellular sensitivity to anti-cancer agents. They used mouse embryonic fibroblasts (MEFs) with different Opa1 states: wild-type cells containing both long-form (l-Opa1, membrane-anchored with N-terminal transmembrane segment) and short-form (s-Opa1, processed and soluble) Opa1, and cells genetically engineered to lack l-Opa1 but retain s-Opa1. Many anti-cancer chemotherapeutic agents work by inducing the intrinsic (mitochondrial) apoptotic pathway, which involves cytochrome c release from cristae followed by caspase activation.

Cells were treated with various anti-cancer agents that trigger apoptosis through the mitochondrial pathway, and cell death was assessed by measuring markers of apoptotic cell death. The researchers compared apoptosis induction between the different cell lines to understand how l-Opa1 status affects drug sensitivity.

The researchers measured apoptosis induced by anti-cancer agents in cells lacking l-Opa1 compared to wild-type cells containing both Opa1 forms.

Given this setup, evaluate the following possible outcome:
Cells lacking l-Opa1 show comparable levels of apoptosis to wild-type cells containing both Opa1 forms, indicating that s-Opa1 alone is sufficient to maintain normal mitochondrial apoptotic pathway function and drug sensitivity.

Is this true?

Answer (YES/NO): NO